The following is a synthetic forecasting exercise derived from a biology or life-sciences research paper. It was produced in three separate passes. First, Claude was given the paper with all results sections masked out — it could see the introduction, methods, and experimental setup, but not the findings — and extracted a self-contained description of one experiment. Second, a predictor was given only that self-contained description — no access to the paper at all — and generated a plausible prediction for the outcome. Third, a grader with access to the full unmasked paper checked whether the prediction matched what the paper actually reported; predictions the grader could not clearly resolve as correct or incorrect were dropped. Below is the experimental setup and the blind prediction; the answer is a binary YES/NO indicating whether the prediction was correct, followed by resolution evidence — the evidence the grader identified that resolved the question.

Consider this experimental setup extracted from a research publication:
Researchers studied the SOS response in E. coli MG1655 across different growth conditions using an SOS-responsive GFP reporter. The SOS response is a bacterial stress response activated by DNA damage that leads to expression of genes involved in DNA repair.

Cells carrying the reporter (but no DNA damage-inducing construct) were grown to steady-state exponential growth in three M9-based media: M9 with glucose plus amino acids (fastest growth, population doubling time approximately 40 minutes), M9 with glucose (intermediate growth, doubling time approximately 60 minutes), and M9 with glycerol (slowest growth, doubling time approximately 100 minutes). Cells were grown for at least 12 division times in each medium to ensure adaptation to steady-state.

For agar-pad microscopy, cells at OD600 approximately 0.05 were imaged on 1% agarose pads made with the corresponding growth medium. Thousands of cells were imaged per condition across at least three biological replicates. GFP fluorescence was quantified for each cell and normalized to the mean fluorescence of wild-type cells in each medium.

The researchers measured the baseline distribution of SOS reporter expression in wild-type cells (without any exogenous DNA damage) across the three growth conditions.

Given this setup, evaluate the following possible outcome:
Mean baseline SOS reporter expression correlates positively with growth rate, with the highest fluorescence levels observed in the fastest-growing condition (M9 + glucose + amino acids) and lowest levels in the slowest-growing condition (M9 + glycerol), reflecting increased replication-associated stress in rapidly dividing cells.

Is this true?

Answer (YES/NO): NO